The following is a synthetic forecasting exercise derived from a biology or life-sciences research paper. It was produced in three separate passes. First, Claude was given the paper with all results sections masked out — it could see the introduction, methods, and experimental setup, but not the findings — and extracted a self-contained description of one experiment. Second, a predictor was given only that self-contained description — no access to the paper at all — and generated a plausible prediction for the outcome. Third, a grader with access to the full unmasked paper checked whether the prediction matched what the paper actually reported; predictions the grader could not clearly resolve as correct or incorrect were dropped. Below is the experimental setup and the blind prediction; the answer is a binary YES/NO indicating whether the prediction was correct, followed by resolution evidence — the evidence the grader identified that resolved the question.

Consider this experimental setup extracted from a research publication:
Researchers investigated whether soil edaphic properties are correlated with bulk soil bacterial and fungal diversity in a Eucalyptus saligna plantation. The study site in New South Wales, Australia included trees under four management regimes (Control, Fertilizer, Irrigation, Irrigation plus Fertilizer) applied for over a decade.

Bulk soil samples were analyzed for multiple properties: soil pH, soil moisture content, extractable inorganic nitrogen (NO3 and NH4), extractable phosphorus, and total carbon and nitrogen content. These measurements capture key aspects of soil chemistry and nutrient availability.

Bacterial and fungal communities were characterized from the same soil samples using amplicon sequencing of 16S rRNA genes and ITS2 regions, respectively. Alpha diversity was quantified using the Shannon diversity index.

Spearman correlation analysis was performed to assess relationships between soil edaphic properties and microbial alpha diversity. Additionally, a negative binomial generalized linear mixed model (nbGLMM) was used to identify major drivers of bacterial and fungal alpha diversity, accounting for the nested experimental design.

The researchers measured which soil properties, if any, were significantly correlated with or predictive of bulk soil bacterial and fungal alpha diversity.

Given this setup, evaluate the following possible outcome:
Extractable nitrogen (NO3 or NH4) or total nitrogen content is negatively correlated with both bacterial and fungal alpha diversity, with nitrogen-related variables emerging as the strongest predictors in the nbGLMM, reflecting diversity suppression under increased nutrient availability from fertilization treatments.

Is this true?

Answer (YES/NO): NO